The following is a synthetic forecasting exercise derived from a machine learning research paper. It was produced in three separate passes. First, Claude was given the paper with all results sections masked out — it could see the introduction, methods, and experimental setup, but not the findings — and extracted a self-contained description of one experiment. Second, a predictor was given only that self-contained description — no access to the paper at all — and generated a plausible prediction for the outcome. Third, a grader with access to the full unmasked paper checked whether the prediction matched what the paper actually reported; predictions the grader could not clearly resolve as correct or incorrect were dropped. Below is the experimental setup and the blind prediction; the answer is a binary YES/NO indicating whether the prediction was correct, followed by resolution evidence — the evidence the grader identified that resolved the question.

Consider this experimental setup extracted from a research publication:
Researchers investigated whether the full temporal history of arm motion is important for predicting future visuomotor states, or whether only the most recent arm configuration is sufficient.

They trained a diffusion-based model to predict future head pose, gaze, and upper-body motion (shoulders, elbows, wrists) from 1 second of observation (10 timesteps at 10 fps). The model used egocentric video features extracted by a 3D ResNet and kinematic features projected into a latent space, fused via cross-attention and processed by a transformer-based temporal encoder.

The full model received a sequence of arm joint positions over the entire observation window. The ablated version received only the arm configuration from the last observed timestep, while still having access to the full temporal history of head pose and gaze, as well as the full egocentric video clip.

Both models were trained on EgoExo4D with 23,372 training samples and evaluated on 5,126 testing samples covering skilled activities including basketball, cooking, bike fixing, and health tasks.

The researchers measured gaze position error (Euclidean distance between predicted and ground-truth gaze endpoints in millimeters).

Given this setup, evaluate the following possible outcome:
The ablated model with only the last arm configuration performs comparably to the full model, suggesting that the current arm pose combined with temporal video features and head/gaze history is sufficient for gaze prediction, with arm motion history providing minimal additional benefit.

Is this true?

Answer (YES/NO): NO